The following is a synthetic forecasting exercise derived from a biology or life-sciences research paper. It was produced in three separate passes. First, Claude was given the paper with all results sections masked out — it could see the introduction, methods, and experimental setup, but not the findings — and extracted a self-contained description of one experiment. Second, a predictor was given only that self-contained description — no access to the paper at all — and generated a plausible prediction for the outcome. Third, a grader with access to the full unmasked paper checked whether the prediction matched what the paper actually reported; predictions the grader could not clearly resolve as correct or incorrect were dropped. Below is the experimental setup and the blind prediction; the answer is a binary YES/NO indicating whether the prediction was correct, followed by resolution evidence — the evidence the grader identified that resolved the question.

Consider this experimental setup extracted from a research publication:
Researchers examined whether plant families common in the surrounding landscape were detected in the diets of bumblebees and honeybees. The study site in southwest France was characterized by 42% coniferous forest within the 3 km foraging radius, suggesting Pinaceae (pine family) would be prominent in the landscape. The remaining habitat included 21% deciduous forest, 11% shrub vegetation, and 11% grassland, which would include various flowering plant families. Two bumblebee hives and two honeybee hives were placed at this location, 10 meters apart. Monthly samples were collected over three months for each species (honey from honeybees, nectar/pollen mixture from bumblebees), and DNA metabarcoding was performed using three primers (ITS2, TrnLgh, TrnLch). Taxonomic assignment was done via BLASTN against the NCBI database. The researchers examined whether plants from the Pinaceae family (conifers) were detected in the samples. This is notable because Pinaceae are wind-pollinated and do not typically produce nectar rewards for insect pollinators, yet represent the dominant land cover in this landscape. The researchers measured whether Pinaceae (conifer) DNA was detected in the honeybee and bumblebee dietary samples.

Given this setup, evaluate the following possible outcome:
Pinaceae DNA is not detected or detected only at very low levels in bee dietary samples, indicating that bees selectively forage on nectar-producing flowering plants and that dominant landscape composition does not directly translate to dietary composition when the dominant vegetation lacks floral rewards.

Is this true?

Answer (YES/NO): NO